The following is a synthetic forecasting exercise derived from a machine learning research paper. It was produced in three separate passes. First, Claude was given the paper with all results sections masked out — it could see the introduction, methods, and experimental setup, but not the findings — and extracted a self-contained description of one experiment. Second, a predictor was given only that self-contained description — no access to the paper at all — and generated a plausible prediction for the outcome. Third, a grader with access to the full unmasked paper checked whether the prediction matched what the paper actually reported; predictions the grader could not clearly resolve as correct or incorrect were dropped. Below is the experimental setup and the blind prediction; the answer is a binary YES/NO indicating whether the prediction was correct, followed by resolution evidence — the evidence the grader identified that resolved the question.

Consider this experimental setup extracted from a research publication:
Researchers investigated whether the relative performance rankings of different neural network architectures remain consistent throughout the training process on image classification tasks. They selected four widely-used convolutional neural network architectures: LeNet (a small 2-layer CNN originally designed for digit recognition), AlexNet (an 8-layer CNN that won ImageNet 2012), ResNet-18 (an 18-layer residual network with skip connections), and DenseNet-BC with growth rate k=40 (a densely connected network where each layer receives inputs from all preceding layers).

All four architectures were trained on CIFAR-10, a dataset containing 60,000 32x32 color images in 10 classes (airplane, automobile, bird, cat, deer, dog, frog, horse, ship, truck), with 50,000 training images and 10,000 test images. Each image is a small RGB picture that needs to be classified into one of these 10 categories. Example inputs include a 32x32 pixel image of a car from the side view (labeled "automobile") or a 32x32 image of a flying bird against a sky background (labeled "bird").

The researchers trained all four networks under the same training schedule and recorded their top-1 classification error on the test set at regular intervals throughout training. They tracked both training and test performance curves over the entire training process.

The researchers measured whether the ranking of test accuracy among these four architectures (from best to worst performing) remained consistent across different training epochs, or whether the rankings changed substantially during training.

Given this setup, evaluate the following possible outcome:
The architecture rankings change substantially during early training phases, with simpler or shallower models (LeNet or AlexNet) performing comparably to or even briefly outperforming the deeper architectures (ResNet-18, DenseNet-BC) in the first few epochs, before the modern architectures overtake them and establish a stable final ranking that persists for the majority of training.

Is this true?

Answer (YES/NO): NO